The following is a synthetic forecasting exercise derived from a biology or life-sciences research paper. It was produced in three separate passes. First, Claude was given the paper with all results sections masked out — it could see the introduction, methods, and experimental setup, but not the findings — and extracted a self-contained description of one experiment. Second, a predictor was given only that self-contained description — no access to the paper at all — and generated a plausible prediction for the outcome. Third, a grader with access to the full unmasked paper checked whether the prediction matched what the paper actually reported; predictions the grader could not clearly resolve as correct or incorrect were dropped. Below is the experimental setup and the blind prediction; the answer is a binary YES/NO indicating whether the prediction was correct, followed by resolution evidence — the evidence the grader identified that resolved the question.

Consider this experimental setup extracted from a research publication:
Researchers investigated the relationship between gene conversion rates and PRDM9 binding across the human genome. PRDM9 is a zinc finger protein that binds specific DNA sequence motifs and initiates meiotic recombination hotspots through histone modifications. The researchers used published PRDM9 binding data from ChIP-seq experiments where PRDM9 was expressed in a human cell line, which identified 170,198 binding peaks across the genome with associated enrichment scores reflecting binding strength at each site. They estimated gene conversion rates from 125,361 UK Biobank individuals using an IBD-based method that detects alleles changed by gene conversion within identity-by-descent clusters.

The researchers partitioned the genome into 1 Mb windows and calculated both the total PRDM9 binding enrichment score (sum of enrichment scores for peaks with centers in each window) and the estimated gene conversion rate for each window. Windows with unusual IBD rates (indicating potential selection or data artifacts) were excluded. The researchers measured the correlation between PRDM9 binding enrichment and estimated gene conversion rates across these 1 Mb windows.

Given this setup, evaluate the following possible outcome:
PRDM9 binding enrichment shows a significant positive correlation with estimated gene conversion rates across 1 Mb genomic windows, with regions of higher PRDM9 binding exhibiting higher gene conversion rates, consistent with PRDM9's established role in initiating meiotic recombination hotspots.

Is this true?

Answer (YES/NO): YES